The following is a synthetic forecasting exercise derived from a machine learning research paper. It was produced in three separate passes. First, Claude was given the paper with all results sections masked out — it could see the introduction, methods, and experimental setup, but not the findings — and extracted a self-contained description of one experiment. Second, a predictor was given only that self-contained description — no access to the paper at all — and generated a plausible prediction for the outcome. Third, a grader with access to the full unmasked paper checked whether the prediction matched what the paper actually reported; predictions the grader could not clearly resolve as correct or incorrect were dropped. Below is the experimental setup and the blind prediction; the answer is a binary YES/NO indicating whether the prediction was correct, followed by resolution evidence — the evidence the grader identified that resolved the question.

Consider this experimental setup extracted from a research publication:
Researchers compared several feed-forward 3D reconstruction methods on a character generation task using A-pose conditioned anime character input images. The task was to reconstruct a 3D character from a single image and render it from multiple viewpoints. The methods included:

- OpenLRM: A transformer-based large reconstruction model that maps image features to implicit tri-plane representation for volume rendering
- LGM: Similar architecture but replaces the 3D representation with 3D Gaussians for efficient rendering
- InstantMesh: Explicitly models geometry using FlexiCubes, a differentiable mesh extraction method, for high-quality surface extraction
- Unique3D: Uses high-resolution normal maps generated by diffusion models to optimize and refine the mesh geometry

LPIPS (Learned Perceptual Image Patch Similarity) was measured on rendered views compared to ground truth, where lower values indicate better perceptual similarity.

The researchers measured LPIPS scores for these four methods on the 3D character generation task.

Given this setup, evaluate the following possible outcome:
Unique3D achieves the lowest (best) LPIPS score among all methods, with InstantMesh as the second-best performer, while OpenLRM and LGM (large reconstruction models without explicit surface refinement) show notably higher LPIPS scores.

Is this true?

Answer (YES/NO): NO